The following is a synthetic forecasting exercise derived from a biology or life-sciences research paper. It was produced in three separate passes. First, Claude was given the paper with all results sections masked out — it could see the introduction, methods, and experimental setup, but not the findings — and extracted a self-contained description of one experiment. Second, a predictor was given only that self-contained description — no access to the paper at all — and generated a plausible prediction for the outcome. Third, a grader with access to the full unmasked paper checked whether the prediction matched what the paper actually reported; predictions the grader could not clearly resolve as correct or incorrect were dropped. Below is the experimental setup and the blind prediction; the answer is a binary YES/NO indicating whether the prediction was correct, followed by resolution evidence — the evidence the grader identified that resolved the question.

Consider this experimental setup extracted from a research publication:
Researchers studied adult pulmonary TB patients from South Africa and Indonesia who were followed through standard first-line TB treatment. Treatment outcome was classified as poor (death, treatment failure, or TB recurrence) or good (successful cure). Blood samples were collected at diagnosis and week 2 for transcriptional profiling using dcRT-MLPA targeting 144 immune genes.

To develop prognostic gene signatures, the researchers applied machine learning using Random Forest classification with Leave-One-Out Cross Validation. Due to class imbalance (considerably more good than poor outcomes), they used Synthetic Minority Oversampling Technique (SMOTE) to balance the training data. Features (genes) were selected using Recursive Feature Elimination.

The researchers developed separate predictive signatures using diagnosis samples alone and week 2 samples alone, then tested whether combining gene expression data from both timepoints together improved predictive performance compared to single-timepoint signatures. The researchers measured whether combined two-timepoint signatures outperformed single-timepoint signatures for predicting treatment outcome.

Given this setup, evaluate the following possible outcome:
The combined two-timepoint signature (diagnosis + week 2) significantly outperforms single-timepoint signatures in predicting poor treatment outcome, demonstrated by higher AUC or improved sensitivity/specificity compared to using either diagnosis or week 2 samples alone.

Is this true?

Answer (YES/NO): NO